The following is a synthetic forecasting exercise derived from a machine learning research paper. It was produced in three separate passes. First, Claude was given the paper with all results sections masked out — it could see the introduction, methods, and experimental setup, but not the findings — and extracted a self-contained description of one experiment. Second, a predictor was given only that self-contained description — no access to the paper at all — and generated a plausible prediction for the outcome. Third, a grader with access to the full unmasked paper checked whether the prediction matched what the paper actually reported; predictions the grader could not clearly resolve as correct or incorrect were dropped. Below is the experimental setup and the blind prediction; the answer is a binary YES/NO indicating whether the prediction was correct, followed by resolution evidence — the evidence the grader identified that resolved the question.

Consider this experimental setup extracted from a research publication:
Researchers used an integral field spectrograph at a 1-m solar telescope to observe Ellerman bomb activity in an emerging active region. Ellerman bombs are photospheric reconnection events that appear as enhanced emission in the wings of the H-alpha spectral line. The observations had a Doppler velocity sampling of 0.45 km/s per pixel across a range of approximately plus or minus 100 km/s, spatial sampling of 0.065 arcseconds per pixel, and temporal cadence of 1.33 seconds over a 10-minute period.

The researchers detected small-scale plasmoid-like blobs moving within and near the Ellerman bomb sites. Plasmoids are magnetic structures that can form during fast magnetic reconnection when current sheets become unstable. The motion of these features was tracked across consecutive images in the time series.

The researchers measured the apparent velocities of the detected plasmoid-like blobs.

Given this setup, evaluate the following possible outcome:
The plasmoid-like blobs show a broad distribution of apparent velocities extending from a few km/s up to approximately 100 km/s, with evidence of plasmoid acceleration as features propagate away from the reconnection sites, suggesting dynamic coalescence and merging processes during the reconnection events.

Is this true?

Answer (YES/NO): NO